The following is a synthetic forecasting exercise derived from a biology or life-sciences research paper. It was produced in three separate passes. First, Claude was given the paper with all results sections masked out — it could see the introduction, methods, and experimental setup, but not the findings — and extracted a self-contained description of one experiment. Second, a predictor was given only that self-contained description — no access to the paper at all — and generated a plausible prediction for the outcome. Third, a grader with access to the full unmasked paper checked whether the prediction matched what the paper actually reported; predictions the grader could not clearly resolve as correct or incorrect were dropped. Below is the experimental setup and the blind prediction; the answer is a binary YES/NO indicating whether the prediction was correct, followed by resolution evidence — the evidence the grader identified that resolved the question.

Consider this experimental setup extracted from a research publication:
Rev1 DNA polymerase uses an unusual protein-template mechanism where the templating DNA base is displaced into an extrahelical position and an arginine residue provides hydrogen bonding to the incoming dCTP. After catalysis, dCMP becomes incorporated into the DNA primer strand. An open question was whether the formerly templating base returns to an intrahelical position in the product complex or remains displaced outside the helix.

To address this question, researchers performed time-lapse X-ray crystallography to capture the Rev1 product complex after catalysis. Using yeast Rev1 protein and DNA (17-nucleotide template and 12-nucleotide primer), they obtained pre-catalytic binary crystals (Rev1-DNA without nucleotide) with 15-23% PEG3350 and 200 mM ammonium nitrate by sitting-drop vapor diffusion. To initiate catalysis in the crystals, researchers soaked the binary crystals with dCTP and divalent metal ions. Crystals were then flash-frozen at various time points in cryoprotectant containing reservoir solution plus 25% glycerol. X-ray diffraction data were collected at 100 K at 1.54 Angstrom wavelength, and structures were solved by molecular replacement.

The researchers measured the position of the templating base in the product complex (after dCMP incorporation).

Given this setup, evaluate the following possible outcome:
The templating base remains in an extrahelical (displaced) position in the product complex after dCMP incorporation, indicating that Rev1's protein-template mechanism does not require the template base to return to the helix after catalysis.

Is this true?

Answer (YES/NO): YES